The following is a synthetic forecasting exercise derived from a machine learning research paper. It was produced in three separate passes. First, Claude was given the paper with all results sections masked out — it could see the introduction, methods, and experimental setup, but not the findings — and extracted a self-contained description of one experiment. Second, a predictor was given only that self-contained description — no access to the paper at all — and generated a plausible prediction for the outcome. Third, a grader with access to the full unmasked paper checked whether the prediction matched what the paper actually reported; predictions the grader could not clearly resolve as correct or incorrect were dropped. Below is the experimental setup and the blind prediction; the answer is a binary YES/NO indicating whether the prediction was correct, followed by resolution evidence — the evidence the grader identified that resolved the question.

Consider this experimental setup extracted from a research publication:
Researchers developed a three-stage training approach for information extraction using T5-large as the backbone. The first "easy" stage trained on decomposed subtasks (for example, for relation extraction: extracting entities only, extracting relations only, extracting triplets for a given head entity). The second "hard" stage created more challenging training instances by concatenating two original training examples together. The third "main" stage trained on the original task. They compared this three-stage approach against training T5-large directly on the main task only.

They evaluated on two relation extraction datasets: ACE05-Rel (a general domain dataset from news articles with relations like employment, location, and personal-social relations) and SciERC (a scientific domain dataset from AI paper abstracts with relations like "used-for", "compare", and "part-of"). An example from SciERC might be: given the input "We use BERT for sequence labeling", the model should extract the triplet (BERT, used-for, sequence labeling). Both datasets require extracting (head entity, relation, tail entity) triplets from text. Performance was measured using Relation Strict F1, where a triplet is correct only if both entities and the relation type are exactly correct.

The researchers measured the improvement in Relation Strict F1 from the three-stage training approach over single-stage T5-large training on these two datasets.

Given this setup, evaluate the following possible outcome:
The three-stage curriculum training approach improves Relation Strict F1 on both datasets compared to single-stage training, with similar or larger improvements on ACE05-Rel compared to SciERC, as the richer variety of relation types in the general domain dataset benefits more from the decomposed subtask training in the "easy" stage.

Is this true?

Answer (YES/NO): NO